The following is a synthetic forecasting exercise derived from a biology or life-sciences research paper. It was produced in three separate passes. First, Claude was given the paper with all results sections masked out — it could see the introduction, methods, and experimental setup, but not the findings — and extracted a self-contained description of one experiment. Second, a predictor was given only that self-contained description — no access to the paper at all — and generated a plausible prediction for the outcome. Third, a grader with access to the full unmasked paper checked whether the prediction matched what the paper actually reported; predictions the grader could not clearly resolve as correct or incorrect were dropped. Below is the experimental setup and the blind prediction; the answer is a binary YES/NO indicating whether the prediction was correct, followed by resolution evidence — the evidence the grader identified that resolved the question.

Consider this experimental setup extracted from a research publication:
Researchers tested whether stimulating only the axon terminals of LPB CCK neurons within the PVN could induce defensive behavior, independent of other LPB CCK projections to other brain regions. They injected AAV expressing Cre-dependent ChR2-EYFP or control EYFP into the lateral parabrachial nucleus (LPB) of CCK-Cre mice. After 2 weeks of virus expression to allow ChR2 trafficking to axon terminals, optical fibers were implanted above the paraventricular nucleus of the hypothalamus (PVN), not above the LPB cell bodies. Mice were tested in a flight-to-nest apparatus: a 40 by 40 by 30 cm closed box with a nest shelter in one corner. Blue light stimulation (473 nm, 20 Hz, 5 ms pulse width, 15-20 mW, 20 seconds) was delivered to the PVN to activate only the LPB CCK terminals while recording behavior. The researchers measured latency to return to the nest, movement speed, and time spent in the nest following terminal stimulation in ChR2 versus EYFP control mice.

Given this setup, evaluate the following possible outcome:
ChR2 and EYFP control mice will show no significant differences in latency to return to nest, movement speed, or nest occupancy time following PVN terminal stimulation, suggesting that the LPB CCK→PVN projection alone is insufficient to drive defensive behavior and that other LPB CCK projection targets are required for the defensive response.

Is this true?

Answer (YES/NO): NO